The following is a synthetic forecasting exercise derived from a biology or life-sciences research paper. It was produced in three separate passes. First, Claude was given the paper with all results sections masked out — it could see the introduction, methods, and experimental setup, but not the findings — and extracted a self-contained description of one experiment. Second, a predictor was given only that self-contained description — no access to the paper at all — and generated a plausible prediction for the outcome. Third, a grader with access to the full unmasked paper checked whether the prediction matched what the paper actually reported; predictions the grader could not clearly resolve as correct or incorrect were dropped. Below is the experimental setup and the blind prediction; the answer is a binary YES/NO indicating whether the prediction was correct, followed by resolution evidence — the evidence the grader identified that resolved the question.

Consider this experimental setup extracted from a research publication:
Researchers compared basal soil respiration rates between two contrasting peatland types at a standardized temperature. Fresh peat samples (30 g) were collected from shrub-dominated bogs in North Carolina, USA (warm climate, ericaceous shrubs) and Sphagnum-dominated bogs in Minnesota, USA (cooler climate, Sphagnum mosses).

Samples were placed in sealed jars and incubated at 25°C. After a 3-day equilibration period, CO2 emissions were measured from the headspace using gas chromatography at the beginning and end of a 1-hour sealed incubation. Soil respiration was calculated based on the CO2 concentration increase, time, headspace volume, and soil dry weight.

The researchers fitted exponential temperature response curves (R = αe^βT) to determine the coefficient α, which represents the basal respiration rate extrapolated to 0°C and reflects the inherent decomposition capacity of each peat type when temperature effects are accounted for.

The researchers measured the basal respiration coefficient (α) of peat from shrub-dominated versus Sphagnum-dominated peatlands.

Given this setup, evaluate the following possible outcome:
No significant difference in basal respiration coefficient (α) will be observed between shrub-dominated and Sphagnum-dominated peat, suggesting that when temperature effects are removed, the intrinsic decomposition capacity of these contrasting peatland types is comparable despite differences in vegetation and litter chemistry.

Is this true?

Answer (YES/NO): NO